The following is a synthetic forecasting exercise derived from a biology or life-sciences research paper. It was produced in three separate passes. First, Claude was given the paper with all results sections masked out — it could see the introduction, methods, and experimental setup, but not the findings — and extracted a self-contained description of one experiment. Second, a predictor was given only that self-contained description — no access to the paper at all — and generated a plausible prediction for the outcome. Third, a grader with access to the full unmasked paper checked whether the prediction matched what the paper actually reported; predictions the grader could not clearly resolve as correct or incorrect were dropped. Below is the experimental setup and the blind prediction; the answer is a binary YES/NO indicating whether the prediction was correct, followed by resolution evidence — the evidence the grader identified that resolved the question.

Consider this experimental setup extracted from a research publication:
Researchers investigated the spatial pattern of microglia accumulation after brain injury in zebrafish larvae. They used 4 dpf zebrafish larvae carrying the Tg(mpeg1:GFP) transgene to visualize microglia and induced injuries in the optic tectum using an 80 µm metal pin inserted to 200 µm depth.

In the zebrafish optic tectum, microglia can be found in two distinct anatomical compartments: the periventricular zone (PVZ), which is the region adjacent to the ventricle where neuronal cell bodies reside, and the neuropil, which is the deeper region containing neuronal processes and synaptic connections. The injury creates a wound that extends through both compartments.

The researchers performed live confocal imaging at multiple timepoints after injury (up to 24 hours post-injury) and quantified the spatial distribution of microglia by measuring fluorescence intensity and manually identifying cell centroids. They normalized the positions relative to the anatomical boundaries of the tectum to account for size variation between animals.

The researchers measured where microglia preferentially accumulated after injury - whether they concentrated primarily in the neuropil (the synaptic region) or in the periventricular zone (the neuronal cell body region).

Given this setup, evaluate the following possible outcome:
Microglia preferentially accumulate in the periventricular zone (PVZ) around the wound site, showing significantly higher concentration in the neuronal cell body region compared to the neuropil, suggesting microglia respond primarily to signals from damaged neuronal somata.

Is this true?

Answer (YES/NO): NO